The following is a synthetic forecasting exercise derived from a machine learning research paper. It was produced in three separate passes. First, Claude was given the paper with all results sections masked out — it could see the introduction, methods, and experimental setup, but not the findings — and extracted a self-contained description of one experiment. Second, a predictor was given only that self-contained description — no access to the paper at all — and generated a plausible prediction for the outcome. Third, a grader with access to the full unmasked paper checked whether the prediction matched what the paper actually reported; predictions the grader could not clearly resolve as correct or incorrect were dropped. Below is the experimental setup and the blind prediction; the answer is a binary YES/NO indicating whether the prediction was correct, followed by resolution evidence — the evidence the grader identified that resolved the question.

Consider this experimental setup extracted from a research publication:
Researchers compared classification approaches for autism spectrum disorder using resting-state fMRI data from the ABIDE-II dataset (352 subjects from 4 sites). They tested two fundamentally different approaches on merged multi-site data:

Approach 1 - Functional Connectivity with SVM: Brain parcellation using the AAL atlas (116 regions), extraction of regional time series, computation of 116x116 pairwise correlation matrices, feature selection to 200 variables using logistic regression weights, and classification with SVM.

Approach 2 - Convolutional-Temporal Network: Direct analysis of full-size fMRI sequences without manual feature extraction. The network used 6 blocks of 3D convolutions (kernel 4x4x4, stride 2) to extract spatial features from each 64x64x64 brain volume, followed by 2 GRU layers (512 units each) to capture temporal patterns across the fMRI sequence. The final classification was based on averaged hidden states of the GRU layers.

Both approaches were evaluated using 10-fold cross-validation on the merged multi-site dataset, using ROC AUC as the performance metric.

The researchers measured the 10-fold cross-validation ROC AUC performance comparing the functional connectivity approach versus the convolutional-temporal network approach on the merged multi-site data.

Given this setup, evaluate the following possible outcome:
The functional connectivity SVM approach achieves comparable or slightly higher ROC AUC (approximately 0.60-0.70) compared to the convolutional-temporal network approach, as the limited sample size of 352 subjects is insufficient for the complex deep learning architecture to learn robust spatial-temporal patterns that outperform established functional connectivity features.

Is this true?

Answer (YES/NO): NO